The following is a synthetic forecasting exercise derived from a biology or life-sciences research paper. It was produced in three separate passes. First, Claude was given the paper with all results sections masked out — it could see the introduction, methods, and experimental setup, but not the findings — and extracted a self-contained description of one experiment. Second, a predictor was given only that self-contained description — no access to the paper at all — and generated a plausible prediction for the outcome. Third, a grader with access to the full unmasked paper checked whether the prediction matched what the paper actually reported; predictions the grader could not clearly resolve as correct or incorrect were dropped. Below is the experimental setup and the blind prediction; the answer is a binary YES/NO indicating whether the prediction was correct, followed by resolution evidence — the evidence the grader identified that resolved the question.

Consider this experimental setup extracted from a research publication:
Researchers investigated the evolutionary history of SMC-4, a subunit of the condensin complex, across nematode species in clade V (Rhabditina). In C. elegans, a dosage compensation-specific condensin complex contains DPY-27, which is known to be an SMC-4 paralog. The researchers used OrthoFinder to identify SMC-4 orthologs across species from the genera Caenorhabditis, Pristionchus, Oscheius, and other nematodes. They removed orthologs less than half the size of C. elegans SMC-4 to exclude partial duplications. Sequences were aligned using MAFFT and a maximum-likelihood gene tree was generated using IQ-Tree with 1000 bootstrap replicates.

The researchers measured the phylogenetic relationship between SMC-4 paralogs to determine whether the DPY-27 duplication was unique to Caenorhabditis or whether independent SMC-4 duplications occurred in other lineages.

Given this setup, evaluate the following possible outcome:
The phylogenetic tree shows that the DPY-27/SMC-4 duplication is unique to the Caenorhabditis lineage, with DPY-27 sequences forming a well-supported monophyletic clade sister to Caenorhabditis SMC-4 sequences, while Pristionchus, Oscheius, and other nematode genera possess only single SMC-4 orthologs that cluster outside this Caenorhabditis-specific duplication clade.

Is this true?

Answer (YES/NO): NO